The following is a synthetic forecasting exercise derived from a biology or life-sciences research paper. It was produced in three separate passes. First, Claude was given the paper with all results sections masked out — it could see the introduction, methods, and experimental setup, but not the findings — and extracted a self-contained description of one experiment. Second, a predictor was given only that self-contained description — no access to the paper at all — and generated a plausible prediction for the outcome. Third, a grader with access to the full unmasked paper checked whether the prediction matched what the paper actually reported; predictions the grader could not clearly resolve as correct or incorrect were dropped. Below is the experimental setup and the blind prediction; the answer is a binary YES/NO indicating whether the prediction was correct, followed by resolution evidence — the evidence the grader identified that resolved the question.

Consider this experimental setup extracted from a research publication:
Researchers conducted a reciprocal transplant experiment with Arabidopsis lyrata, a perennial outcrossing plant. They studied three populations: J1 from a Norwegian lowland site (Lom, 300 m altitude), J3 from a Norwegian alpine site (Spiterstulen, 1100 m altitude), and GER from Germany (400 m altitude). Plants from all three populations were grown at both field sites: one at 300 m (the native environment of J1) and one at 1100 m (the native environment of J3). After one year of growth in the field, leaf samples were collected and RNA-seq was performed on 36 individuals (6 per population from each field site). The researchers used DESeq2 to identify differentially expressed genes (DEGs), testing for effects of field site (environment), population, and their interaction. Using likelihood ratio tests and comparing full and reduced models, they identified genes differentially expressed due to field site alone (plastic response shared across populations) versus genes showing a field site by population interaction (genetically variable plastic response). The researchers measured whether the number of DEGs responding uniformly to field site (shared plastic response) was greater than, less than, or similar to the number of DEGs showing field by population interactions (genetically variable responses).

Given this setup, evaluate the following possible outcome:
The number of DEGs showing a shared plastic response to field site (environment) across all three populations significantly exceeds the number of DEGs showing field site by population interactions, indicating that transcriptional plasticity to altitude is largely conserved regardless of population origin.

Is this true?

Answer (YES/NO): YES